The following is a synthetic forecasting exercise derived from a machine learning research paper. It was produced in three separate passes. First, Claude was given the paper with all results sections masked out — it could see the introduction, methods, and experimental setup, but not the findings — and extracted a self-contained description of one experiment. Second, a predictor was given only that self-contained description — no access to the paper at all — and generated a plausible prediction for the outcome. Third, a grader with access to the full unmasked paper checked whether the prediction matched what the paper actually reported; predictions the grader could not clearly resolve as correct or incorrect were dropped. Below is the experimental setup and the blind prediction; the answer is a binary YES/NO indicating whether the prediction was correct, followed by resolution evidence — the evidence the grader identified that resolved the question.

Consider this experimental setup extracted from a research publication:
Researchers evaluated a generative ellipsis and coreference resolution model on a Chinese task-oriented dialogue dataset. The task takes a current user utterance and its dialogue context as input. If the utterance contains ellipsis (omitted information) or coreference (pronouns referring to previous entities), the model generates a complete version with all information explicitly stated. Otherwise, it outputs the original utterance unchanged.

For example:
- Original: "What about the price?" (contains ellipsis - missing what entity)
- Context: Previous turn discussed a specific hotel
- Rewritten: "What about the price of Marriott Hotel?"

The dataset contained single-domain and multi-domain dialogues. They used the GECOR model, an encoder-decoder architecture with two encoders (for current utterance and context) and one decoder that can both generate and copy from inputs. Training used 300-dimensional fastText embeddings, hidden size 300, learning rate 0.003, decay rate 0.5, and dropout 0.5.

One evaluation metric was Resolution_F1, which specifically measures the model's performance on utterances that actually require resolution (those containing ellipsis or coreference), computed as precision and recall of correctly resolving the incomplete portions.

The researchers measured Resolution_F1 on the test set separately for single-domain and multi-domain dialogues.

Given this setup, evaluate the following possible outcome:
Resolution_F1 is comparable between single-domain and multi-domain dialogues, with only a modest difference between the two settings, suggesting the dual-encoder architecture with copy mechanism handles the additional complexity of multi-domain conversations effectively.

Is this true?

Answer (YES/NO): YES